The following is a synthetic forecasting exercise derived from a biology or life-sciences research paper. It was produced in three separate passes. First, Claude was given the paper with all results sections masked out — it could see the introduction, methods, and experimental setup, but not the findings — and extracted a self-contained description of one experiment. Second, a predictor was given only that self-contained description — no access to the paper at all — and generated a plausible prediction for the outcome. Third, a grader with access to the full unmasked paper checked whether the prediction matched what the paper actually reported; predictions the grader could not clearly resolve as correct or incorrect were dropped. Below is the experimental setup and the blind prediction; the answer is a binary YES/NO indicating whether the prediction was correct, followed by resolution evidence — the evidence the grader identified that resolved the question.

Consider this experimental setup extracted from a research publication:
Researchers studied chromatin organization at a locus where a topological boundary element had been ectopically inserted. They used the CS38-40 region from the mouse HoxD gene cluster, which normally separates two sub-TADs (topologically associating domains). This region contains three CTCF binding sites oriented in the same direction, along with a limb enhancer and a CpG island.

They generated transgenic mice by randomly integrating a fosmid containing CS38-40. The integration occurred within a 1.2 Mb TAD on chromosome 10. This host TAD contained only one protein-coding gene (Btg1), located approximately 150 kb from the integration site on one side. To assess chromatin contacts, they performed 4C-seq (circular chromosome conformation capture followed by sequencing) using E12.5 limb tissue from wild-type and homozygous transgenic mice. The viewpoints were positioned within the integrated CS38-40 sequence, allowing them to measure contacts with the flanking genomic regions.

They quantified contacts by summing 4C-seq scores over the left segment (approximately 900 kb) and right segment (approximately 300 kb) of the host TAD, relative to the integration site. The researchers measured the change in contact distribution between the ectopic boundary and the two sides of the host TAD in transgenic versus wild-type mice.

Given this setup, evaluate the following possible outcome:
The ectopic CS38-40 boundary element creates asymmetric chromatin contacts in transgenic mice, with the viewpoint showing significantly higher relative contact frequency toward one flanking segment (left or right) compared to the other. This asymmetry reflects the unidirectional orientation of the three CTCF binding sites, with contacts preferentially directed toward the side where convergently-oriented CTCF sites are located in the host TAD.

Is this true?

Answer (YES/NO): YES